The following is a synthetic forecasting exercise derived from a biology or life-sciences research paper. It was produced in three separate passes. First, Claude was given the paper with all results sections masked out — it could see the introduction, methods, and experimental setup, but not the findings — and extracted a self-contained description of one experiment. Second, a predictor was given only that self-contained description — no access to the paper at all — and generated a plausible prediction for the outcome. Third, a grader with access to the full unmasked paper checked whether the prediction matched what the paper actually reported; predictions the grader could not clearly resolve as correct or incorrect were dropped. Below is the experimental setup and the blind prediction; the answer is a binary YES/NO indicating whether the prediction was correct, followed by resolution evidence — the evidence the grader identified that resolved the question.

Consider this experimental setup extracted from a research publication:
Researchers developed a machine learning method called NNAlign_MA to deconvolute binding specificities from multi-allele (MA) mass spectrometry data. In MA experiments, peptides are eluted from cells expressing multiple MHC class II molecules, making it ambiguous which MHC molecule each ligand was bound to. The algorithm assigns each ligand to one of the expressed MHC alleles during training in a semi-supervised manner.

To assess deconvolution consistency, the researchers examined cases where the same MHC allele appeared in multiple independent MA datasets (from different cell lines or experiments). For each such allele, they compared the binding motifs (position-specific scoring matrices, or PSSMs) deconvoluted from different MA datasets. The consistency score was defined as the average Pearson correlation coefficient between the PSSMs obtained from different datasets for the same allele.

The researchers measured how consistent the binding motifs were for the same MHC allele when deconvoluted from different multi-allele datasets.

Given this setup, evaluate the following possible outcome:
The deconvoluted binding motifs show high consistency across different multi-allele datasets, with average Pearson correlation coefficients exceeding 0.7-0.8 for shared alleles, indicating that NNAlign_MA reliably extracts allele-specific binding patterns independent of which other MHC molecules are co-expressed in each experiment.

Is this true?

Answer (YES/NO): YES